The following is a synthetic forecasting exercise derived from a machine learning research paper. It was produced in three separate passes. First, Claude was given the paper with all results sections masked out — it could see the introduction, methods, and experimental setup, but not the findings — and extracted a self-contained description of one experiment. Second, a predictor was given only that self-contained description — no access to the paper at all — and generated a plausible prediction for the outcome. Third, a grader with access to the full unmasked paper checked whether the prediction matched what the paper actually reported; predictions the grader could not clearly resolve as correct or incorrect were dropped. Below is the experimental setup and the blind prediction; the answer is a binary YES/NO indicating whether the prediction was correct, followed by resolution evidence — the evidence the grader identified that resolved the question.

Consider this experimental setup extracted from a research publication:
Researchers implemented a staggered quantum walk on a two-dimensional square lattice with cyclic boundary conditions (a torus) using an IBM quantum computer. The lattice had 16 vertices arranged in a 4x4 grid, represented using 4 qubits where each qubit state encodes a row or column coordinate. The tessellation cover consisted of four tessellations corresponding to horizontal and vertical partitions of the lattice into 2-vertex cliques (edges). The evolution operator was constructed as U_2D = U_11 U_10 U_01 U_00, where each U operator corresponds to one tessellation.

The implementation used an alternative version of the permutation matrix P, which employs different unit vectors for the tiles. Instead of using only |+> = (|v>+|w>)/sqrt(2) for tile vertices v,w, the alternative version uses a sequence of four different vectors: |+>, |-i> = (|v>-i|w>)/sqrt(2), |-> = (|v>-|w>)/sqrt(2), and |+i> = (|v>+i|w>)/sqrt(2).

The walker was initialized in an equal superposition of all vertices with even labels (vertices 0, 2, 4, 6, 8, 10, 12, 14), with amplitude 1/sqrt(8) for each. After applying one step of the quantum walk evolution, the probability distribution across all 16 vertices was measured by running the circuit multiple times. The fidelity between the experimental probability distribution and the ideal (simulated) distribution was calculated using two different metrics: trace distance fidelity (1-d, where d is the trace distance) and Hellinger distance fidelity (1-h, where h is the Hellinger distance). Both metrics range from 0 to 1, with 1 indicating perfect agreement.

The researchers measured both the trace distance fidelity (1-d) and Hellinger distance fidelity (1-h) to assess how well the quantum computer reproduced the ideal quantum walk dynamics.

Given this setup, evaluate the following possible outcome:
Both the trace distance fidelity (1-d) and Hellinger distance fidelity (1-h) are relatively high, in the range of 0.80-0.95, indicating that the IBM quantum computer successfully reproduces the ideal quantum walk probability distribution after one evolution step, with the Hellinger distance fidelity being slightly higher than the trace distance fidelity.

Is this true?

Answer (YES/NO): NO